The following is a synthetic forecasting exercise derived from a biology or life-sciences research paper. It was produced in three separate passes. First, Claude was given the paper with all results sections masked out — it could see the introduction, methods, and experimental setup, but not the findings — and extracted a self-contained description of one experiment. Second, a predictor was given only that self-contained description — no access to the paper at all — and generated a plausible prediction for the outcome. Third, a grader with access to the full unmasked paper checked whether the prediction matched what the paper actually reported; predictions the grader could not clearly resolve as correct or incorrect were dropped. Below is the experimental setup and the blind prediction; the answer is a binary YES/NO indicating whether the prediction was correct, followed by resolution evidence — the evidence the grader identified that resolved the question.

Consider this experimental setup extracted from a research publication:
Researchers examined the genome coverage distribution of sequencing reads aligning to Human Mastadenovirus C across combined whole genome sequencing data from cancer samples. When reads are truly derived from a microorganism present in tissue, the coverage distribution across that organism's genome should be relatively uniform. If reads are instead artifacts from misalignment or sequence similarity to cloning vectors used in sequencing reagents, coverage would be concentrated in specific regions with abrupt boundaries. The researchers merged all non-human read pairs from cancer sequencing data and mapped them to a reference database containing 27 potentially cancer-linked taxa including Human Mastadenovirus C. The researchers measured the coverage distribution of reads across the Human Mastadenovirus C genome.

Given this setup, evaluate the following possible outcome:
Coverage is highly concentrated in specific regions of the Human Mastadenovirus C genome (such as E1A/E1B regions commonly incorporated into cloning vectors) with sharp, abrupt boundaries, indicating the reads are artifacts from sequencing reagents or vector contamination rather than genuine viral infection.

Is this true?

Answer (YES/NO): YES